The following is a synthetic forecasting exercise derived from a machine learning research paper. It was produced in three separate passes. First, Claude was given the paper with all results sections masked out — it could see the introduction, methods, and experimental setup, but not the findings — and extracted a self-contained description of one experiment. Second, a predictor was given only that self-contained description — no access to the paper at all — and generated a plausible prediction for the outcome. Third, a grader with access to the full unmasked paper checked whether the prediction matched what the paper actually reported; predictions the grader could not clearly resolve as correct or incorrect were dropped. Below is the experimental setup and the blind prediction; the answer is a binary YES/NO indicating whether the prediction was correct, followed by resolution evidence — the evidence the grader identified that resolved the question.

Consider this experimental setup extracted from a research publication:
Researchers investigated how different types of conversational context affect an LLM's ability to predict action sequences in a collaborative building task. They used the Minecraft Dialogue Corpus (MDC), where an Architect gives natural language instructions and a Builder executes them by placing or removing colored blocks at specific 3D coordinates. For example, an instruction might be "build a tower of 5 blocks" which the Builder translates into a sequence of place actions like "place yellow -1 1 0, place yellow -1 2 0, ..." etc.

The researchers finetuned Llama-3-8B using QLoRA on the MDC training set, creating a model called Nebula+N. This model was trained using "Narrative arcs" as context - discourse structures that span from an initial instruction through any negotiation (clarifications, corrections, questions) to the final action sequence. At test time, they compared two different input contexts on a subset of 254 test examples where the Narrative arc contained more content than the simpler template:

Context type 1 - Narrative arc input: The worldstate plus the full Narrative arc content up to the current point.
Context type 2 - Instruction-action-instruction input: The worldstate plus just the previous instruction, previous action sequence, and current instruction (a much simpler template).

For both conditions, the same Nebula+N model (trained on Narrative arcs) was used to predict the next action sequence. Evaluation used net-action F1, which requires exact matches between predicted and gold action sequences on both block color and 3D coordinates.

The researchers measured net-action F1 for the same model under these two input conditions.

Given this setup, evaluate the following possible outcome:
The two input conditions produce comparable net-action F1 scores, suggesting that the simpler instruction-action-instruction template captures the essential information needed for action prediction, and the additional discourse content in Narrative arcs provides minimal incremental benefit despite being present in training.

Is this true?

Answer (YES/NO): NO